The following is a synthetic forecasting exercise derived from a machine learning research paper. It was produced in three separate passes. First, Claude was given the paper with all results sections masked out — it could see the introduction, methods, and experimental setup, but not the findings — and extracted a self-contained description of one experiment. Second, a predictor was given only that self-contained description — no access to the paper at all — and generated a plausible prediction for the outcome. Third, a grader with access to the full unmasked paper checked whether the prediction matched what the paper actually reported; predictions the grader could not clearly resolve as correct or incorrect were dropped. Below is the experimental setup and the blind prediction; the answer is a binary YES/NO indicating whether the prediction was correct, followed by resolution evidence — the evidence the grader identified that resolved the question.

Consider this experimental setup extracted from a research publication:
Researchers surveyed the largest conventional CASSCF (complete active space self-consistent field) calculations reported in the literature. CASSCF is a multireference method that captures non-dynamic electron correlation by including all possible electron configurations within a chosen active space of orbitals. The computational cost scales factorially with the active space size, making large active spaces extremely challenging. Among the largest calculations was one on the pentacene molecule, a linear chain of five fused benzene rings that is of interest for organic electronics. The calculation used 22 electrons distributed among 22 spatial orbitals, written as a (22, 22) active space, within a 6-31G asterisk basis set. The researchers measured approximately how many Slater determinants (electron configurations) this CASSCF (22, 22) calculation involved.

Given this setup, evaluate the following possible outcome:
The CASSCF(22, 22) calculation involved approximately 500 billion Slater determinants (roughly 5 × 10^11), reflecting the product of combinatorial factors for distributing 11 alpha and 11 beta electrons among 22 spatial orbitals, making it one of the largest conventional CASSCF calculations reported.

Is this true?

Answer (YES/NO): YES